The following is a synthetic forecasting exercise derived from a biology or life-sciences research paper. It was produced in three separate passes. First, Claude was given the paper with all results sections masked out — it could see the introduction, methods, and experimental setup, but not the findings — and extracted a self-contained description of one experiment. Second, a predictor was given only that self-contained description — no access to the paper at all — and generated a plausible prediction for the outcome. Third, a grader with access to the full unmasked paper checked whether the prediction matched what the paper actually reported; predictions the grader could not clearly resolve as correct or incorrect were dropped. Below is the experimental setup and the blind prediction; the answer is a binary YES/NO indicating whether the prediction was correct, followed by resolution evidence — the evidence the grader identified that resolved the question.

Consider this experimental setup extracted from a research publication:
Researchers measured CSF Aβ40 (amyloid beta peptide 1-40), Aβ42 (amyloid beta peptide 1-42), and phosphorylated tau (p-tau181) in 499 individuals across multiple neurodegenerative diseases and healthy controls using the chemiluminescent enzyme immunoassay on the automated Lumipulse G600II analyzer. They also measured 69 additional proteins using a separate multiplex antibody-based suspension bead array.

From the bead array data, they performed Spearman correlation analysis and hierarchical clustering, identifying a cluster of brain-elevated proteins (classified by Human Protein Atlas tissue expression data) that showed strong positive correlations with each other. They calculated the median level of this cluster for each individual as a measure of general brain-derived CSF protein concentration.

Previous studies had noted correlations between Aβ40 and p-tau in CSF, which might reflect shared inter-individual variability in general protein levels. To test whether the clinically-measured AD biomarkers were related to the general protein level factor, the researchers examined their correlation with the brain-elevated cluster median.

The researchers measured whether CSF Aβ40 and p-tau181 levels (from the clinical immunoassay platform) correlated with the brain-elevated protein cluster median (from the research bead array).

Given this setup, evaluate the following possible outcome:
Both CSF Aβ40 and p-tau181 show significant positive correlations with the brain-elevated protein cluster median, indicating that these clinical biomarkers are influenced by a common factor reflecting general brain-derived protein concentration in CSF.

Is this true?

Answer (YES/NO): YES